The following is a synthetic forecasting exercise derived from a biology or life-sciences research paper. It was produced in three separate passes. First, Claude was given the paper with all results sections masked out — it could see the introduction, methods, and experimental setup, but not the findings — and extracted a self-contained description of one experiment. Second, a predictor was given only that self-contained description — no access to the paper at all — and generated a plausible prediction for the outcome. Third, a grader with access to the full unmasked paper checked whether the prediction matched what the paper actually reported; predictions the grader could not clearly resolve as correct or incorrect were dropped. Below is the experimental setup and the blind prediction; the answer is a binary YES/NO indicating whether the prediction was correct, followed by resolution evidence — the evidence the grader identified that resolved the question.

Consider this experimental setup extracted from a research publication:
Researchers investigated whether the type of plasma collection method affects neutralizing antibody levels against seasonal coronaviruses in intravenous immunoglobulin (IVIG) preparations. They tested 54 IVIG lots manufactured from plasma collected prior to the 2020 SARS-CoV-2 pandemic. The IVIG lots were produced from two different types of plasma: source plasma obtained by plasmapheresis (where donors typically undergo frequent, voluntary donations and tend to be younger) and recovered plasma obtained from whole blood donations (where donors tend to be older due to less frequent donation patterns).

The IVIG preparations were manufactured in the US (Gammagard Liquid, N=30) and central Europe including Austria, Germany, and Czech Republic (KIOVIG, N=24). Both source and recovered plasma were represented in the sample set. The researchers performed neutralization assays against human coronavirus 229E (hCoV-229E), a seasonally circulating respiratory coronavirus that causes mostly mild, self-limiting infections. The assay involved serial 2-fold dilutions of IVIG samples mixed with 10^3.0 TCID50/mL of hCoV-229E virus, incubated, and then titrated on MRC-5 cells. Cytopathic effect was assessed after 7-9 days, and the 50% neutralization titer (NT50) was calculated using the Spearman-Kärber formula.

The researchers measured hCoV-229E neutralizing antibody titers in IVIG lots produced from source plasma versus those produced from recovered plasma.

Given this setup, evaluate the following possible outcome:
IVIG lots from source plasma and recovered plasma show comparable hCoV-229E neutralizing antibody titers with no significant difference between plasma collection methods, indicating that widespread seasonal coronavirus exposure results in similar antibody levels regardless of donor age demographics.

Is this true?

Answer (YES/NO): NO